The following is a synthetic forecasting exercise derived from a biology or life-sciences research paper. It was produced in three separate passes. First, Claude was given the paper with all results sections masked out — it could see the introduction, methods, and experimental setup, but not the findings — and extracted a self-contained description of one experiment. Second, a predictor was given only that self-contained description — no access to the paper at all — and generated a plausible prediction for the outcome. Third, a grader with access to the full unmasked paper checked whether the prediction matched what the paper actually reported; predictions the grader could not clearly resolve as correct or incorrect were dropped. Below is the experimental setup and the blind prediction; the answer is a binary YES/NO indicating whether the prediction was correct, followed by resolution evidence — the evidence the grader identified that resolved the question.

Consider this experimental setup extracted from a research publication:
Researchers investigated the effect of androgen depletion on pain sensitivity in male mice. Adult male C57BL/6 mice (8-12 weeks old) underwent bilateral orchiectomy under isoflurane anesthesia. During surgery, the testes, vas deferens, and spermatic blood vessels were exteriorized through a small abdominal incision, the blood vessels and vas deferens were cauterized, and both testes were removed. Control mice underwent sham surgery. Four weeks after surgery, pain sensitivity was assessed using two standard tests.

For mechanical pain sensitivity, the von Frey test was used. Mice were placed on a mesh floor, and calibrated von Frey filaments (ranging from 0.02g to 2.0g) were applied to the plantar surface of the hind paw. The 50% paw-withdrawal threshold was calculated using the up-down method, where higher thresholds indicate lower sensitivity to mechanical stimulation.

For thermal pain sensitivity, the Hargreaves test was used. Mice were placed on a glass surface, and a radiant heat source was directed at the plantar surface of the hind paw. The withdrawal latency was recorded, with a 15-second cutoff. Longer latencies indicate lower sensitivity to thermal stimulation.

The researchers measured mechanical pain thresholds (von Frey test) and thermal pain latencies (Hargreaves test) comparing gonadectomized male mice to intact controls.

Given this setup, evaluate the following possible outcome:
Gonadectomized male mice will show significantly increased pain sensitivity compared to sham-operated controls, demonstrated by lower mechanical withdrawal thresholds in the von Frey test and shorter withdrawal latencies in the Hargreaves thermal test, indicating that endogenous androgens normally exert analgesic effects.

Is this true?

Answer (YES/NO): NO